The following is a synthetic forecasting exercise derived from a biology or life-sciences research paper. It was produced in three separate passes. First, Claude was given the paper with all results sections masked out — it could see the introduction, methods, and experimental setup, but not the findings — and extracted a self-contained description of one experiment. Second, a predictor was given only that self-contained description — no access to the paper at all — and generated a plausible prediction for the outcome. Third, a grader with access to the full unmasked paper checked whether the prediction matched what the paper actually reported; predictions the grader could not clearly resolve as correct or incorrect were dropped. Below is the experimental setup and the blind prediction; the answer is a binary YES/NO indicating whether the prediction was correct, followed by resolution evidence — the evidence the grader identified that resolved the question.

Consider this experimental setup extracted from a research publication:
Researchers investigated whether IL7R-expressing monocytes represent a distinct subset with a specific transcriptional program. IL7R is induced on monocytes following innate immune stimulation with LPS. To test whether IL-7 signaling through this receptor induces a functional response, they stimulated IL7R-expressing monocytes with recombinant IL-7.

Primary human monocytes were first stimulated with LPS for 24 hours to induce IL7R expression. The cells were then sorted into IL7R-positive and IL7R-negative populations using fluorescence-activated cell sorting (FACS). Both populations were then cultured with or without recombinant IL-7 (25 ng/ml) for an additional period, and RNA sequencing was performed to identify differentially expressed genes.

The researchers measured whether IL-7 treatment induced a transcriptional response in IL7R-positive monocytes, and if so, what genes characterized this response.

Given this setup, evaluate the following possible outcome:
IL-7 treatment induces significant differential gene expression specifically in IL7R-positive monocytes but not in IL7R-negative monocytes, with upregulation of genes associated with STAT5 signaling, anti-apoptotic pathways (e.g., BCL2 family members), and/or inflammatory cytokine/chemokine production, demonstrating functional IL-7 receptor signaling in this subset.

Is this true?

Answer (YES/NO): NO